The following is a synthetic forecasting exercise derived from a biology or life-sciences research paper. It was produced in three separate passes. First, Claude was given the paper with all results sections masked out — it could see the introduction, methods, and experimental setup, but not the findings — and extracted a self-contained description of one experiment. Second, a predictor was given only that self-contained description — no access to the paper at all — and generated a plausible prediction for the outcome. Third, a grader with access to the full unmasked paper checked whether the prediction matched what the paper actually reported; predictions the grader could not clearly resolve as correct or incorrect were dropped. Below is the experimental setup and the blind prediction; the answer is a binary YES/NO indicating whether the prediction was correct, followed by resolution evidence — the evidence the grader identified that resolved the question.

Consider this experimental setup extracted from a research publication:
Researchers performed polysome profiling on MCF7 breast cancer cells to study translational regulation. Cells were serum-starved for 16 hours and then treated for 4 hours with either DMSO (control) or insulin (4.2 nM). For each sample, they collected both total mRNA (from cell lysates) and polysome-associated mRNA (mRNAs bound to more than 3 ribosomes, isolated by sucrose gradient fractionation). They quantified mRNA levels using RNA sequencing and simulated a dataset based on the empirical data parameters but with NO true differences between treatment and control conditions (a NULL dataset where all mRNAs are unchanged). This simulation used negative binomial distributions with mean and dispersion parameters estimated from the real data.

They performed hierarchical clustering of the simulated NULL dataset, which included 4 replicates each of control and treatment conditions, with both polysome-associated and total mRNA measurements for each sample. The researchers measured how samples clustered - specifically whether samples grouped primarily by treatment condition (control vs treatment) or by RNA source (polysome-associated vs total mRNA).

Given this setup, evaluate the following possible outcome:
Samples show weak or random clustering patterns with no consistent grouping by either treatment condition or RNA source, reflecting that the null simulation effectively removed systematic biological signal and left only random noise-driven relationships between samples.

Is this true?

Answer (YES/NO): NO